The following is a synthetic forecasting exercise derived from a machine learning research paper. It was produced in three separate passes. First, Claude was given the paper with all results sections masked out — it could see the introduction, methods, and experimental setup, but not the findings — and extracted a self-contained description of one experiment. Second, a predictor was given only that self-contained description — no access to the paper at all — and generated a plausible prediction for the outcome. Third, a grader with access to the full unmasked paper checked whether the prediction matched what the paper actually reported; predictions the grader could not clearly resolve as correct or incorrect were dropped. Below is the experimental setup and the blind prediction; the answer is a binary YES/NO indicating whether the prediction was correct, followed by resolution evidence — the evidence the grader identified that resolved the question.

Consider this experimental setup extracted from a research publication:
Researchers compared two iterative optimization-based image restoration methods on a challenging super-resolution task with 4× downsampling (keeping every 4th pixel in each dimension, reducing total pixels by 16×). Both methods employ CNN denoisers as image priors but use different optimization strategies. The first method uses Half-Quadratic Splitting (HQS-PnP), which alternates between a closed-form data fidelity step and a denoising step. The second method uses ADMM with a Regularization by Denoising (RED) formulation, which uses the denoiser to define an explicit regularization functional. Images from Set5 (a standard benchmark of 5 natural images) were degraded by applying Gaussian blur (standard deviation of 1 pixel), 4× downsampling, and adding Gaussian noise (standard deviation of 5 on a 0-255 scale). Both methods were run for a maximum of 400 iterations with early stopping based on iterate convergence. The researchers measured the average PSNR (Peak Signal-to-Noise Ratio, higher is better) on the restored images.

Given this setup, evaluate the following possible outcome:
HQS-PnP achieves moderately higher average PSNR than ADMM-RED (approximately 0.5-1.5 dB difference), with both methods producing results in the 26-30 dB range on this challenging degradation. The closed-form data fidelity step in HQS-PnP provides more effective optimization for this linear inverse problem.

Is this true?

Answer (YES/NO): NO